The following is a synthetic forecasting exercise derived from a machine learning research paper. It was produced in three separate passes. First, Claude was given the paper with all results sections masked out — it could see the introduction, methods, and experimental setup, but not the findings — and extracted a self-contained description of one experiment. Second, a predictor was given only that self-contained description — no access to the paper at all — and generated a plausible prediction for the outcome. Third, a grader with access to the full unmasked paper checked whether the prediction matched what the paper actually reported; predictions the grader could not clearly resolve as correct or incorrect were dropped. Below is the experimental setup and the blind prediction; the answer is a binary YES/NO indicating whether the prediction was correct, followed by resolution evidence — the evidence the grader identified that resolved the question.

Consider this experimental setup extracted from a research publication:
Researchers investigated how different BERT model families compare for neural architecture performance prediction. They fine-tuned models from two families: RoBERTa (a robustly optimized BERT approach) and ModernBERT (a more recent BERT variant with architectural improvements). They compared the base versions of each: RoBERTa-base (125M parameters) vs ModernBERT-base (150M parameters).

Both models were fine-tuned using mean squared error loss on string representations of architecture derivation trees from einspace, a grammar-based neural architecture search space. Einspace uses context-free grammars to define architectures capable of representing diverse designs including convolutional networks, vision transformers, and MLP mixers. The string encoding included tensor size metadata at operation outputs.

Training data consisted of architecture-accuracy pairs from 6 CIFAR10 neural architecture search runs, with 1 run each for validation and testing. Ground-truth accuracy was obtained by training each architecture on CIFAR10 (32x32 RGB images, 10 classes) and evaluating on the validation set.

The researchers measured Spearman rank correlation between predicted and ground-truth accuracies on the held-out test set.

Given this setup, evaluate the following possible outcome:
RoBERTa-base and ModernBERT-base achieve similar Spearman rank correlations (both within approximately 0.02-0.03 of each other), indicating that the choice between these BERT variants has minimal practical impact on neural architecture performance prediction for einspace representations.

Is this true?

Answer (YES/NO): YES